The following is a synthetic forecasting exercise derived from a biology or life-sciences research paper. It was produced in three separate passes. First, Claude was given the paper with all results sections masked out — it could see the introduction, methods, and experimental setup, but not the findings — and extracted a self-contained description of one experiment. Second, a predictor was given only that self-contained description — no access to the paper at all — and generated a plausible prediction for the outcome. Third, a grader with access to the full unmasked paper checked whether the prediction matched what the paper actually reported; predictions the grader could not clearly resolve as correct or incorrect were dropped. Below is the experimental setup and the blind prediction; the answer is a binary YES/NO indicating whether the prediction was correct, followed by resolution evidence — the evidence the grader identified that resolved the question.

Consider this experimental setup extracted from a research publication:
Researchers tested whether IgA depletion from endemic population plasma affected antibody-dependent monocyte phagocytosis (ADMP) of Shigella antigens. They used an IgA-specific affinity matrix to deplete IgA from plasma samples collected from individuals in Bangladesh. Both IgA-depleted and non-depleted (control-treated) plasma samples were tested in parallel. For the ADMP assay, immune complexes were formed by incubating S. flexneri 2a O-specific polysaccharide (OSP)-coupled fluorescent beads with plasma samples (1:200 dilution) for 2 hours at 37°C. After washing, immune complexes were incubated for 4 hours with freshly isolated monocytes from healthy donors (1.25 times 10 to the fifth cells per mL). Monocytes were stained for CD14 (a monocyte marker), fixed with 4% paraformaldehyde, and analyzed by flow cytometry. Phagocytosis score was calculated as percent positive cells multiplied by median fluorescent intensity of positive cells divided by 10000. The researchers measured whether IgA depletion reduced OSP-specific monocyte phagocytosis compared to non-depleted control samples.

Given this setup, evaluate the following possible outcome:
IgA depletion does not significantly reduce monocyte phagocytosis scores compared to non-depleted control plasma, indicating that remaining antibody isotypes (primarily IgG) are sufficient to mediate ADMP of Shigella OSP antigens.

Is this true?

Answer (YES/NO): NO